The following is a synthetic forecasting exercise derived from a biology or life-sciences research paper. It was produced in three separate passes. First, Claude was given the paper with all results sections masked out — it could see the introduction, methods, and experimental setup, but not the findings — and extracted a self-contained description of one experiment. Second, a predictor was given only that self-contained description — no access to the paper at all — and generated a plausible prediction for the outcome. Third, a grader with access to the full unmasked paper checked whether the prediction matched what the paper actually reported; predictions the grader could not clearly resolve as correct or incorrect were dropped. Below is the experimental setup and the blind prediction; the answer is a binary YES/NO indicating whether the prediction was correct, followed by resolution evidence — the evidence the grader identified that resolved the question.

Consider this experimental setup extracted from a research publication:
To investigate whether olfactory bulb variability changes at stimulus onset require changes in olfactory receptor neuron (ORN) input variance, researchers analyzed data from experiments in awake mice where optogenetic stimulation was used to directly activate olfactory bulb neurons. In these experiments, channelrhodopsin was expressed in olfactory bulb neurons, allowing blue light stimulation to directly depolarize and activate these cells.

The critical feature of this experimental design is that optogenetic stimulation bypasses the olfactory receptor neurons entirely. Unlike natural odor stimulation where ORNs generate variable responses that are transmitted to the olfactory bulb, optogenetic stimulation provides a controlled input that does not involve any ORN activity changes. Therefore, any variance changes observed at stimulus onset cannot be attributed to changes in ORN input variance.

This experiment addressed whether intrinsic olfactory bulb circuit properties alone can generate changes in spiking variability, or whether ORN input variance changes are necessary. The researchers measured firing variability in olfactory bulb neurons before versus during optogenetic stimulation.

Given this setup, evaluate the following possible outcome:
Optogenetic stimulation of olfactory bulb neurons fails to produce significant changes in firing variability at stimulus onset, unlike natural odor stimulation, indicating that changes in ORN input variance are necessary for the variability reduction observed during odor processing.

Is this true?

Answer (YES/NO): NO